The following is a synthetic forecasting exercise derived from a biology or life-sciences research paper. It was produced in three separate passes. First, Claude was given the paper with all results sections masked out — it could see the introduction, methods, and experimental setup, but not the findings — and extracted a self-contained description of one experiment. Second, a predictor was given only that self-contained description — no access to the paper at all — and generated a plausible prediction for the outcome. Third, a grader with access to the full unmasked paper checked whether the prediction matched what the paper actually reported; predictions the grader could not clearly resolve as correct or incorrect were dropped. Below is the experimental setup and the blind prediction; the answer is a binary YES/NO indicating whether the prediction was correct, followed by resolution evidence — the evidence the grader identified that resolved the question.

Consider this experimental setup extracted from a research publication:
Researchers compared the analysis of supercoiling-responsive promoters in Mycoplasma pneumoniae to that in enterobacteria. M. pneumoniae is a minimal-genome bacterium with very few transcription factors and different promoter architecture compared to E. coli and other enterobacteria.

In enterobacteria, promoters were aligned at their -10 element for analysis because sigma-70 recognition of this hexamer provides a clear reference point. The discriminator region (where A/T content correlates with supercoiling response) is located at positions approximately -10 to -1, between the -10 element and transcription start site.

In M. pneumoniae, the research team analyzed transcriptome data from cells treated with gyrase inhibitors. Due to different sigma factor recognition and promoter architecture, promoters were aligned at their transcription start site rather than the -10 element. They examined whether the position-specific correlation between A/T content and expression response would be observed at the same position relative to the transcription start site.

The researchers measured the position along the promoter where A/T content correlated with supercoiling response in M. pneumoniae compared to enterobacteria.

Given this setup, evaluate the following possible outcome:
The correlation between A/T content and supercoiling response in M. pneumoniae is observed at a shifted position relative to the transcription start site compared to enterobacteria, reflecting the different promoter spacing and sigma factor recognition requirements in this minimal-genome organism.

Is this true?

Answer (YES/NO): YES